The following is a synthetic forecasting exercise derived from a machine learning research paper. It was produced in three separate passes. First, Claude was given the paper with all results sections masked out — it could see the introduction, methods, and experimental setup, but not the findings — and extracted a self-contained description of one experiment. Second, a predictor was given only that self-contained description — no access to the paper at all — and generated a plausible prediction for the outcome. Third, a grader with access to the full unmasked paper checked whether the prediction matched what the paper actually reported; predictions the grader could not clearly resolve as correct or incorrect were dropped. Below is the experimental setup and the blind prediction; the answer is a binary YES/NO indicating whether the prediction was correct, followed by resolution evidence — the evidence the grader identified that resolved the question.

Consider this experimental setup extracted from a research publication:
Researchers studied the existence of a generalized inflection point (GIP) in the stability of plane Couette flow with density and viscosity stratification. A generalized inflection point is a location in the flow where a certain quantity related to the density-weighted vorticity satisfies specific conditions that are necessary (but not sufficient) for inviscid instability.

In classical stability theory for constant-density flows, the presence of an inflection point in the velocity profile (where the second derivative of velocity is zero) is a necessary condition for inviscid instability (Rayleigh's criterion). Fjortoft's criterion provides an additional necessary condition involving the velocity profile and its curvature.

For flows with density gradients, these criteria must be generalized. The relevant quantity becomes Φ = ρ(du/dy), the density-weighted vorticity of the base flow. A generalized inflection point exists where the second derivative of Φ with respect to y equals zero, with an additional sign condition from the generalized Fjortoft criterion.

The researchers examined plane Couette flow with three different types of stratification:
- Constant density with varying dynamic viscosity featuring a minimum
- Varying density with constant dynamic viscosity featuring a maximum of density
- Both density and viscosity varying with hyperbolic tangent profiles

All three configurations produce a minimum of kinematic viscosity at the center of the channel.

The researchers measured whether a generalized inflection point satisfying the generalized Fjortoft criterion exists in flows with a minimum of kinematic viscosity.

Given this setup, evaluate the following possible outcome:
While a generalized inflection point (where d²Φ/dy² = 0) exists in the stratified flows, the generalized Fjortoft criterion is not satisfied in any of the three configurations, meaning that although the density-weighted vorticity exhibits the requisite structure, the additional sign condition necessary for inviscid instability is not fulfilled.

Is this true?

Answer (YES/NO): NO